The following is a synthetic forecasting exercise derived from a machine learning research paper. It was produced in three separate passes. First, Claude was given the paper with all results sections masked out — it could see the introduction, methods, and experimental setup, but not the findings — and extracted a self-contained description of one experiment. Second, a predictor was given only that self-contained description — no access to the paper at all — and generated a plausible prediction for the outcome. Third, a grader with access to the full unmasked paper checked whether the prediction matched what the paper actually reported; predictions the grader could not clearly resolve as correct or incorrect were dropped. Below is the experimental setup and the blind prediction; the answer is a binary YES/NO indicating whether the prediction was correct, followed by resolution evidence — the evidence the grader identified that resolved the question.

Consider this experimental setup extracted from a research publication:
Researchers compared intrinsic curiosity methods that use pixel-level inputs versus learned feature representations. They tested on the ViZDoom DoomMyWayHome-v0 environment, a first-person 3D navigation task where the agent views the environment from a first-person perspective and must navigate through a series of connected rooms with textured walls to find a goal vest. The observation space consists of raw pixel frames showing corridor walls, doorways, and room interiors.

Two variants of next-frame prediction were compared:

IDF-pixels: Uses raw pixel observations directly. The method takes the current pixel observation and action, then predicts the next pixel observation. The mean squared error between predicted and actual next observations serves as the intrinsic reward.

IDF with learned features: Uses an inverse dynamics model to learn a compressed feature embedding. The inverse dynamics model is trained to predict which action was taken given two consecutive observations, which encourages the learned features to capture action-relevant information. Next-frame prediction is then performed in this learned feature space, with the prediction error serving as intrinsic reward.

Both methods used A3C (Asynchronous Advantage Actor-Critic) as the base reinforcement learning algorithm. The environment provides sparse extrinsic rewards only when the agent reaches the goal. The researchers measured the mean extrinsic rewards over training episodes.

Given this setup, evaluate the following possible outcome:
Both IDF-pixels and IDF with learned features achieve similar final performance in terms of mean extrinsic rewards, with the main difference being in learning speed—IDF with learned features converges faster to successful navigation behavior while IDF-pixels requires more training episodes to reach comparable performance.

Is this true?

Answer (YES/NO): NO